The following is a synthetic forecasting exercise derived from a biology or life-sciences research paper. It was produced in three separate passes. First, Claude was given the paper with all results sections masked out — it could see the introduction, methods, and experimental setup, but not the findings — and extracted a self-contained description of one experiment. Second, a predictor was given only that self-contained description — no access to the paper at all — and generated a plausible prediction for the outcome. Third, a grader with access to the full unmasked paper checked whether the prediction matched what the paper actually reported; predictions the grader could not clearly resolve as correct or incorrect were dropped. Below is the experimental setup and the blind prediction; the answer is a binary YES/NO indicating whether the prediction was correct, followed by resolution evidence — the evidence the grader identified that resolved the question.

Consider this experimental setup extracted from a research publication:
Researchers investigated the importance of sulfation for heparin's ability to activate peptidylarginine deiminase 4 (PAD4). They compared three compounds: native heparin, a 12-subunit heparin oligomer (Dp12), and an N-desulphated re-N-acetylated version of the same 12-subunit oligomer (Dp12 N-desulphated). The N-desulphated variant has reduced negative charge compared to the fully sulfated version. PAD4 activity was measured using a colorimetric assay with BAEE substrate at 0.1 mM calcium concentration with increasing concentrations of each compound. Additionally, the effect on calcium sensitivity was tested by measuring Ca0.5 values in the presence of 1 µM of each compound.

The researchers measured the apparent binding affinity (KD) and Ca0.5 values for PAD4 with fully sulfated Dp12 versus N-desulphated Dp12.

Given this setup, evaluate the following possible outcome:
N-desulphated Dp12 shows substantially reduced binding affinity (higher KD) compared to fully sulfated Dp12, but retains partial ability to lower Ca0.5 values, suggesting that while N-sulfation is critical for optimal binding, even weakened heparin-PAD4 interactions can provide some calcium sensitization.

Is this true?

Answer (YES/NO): NO